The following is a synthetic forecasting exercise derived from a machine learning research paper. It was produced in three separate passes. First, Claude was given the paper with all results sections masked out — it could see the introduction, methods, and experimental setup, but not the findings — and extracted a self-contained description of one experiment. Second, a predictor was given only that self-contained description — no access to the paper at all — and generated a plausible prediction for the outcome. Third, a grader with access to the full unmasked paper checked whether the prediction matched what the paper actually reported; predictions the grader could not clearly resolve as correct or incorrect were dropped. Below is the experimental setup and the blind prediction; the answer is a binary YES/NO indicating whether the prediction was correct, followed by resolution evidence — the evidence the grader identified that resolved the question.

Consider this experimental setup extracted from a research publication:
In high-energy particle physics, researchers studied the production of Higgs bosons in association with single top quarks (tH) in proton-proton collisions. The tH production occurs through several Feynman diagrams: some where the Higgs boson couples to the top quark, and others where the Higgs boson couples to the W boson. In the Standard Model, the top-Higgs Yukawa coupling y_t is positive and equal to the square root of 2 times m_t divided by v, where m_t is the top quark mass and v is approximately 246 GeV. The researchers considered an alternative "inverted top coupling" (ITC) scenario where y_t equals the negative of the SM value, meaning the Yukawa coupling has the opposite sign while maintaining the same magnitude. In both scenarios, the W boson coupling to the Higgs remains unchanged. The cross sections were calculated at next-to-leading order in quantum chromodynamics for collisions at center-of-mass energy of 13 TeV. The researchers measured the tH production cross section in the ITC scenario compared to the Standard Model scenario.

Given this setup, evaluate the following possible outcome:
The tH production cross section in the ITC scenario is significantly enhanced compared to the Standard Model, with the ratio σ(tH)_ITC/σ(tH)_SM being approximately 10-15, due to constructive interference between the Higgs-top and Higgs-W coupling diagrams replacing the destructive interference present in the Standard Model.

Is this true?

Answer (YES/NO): NO